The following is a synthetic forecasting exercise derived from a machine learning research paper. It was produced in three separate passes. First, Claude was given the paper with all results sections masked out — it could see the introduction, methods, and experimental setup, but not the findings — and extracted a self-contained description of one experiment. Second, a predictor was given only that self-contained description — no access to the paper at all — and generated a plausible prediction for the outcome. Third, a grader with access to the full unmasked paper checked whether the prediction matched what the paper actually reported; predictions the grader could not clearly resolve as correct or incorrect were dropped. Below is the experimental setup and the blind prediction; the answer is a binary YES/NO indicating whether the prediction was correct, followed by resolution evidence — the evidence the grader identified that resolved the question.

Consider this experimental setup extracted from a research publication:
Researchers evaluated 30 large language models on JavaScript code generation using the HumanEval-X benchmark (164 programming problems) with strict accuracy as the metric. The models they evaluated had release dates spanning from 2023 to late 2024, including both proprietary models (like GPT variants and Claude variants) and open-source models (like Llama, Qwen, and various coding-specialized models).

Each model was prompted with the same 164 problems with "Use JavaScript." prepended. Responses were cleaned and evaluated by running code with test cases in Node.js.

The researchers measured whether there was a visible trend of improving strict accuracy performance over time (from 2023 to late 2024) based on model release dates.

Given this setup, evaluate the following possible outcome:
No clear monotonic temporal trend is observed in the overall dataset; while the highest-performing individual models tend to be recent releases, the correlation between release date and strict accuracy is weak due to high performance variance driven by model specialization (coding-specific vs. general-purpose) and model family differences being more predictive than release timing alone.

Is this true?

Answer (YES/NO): NO